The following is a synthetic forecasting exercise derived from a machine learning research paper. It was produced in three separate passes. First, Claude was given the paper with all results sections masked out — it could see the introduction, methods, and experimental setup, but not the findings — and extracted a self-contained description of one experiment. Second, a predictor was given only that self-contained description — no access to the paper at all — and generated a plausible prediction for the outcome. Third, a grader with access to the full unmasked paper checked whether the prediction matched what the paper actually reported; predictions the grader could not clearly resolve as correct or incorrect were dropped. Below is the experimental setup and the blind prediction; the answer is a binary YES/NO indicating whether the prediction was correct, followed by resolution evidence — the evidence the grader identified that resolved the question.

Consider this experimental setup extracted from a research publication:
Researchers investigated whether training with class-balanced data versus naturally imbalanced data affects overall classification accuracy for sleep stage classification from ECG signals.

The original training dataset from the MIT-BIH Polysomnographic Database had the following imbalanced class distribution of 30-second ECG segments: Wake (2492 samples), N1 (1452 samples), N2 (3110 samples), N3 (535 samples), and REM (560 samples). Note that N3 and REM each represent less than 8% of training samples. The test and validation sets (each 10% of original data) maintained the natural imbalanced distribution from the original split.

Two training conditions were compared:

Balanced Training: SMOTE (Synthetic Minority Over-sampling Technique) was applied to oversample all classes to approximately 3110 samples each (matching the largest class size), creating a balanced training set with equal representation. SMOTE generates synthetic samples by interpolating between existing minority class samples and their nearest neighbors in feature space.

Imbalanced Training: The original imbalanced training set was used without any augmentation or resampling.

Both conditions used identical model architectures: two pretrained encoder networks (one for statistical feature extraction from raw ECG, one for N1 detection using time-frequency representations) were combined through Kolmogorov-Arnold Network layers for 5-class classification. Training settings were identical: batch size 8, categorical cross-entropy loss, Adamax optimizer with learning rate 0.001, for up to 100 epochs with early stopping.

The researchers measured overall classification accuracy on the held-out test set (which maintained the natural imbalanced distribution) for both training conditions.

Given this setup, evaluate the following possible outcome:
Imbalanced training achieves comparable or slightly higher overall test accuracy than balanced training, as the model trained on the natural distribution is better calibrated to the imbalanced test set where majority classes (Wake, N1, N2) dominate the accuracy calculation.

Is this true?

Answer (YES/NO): NO